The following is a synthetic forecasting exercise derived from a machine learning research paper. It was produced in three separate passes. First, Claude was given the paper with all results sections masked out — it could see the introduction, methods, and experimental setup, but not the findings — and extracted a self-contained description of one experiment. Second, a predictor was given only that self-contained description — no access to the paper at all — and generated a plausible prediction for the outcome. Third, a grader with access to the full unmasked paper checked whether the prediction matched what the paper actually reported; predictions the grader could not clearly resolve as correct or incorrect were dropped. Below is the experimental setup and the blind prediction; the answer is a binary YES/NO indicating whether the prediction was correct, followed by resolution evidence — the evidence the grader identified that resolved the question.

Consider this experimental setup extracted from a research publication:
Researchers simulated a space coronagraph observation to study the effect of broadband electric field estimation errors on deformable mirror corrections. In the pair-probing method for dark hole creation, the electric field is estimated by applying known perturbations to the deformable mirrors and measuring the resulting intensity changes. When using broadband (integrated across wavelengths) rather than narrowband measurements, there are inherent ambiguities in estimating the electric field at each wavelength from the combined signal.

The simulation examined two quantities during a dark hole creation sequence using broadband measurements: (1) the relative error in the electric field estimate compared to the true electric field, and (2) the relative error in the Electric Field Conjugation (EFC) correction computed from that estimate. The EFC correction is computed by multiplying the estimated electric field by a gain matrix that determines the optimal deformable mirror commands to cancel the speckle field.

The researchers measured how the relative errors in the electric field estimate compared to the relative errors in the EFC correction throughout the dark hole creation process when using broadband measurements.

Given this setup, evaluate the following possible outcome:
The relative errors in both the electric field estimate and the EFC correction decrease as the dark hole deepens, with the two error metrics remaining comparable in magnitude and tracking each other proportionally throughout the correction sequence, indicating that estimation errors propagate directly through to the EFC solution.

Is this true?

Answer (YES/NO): NO